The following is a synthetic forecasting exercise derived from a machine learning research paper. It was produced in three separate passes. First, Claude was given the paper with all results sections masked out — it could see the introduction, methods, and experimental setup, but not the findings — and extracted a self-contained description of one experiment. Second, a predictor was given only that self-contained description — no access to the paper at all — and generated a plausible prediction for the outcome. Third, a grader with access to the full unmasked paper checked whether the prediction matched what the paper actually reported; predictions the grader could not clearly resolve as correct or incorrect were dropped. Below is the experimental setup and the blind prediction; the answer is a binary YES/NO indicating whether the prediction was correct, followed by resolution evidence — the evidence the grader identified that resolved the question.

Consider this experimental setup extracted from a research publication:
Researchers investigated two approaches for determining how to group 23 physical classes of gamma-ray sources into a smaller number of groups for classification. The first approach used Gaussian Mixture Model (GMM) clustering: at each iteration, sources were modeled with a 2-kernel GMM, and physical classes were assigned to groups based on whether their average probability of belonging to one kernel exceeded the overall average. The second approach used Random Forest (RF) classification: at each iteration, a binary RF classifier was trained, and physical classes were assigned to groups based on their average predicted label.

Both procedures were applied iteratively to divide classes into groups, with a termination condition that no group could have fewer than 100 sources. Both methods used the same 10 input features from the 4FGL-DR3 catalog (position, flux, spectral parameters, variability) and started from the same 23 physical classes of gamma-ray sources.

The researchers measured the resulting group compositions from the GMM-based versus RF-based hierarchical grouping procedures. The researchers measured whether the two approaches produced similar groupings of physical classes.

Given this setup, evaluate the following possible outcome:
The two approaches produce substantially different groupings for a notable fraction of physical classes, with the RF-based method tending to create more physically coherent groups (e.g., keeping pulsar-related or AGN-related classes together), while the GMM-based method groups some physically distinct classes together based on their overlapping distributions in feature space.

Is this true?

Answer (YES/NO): NO